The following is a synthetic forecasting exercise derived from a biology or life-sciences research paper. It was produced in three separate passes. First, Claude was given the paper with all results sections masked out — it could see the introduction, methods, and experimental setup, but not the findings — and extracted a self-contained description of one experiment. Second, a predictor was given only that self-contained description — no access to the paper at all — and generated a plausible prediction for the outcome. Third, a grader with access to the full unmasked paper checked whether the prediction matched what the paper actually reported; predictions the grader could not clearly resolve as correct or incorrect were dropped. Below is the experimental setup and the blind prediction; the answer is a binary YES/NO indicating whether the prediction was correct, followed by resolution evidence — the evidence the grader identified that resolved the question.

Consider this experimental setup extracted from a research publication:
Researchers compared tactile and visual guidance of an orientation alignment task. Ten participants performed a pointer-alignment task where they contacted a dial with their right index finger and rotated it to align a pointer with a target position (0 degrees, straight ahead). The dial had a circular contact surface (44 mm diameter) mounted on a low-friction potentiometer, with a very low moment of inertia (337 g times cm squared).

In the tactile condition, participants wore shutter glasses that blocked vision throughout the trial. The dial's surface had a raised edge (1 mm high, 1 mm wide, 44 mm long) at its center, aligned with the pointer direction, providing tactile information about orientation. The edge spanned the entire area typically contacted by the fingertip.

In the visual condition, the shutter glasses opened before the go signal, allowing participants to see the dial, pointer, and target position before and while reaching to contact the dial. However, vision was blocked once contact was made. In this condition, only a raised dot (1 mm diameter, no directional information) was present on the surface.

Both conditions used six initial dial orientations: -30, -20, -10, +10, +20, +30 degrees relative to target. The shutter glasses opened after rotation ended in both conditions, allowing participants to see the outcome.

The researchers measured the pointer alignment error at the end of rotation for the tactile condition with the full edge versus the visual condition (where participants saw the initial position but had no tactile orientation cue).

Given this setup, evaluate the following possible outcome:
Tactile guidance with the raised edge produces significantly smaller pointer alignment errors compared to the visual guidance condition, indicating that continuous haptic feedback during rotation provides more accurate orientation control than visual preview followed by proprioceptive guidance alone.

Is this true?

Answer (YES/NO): NO